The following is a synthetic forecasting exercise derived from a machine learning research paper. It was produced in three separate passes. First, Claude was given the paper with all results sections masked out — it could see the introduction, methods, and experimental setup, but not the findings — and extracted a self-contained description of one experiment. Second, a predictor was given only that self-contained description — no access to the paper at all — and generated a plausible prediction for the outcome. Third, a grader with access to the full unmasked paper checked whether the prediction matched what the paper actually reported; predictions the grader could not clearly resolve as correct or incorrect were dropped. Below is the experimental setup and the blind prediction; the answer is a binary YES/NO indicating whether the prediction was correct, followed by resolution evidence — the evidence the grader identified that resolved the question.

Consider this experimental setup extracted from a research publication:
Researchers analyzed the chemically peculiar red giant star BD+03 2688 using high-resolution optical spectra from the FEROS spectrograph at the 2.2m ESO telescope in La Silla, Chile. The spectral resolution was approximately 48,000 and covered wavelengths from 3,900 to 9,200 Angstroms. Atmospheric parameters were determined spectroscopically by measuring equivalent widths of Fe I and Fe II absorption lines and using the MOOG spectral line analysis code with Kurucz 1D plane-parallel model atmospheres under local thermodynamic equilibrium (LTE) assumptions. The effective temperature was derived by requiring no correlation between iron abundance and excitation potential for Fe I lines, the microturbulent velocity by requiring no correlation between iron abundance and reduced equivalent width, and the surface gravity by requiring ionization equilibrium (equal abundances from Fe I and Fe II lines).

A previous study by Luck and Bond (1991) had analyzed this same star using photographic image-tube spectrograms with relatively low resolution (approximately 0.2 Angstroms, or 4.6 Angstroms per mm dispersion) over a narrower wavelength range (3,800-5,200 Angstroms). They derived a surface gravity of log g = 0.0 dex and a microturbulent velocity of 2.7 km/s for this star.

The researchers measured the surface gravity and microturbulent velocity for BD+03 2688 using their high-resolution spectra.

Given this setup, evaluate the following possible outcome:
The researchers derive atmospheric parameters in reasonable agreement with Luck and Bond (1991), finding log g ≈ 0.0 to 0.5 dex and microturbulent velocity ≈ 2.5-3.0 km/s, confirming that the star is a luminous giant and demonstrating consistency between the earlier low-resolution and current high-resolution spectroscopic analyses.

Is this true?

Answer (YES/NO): NO